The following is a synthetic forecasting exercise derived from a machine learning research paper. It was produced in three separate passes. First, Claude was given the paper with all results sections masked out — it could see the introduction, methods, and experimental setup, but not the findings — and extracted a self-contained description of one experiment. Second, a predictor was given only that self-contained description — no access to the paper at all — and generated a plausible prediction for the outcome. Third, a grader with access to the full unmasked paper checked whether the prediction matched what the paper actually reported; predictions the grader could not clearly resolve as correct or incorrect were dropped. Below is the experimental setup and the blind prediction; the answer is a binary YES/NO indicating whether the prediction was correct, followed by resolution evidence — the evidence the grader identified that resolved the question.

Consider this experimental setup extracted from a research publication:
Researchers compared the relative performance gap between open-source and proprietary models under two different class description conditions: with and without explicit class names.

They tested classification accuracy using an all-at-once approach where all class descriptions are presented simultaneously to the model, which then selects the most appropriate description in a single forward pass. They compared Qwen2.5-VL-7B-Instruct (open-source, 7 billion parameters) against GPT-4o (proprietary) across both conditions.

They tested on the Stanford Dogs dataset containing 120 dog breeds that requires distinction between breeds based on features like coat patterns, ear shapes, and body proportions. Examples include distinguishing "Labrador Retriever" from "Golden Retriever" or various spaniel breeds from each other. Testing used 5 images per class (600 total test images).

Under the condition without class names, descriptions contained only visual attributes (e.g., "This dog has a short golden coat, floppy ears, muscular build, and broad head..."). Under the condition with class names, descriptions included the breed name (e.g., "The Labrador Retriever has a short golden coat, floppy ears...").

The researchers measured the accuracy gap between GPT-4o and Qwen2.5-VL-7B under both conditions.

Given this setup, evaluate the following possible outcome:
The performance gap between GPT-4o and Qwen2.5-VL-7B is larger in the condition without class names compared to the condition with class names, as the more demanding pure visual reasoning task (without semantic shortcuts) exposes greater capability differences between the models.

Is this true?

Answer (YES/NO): NO